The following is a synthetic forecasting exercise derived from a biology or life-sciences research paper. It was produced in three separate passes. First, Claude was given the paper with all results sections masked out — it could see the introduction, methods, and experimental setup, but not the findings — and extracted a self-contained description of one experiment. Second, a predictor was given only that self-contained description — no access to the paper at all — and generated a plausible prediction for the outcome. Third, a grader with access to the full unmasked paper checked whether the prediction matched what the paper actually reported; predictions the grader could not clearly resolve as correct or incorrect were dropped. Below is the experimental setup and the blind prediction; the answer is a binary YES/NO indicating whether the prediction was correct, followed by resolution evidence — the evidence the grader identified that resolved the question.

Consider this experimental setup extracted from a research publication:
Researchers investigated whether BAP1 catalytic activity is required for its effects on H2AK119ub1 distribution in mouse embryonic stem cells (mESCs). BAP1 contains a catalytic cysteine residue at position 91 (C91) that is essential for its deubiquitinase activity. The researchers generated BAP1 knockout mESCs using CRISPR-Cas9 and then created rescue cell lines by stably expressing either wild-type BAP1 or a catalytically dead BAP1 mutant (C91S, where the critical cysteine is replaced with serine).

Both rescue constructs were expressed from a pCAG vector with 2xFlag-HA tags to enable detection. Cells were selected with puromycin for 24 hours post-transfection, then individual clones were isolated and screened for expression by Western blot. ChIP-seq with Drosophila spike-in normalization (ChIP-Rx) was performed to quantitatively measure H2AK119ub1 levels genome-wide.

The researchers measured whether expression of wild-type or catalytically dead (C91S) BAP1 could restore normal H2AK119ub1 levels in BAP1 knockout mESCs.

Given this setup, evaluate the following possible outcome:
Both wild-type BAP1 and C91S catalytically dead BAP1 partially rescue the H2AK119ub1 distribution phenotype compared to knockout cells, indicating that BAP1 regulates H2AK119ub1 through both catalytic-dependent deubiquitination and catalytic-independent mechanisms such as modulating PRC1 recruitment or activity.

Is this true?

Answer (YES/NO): NO